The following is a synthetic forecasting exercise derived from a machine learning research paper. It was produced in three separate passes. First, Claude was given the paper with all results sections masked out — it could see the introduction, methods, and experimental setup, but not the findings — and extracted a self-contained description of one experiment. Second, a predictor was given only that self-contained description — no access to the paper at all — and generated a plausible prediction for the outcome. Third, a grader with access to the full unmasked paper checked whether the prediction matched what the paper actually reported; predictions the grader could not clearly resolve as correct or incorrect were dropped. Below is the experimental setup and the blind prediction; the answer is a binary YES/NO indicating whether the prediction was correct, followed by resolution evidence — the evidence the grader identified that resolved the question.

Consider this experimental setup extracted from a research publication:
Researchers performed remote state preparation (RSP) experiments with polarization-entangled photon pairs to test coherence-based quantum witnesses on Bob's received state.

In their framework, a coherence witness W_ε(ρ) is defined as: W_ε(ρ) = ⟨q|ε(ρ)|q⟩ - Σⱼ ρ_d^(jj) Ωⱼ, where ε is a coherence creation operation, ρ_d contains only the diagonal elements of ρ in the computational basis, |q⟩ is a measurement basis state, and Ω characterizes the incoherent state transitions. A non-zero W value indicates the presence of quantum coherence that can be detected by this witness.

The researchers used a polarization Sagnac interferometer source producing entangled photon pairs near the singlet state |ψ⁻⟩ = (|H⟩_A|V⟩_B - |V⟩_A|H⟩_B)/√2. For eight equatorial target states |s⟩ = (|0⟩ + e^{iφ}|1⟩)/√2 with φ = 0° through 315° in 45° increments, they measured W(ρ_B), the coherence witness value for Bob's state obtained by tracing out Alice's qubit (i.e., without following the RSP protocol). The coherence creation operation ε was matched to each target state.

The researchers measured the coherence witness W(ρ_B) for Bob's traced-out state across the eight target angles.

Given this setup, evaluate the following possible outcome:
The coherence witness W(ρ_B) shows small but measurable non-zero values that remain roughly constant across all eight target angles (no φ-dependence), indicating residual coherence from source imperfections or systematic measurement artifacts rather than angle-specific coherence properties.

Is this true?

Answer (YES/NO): YES